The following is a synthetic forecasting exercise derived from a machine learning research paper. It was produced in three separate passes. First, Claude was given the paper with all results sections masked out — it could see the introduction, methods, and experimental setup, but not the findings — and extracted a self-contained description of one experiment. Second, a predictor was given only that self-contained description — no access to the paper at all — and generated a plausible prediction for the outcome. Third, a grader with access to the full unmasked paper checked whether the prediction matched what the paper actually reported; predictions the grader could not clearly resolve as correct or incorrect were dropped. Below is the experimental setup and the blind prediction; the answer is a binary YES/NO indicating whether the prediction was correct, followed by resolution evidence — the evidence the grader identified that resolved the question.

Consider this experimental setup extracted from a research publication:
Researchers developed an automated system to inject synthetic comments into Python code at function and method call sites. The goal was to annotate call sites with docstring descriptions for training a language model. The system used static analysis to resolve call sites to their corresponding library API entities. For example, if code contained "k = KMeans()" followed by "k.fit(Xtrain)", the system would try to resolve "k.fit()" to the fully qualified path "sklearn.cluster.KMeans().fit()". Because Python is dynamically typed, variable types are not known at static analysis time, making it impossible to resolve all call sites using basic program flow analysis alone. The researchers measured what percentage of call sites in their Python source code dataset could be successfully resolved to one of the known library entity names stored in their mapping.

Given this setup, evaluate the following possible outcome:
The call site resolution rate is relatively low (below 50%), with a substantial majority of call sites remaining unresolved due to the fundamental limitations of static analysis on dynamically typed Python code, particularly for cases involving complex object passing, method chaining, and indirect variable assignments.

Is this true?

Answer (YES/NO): NO